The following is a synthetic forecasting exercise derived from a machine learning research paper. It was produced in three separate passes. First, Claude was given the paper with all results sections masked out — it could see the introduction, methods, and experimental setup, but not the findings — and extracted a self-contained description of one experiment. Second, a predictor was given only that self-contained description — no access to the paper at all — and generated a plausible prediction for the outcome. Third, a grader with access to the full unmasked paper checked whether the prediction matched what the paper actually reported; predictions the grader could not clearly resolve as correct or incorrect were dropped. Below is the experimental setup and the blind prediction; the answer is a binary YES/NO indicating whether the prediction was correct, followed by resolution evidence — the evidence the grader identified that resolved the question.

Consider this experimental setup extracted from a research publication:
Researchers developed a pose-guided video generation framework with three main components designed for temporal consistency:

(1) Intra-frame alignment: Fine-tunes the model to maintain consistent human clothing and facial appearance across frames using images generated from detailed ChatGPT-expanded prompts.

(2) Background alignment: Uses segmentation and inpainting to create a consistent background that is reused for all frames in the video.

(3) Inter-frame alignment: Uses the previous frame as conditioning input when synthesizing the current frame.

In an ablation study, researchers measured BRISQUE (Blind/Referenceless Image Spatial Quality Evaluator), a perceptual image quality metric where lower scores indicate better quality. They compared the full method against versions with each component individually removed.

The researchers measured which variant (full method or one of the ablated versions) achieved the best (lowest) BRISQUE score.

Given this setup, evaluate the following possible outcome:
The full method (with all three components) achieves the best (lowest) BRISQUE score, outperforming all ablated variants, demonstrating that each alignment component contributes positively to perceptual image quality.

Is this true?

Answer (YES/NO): NO